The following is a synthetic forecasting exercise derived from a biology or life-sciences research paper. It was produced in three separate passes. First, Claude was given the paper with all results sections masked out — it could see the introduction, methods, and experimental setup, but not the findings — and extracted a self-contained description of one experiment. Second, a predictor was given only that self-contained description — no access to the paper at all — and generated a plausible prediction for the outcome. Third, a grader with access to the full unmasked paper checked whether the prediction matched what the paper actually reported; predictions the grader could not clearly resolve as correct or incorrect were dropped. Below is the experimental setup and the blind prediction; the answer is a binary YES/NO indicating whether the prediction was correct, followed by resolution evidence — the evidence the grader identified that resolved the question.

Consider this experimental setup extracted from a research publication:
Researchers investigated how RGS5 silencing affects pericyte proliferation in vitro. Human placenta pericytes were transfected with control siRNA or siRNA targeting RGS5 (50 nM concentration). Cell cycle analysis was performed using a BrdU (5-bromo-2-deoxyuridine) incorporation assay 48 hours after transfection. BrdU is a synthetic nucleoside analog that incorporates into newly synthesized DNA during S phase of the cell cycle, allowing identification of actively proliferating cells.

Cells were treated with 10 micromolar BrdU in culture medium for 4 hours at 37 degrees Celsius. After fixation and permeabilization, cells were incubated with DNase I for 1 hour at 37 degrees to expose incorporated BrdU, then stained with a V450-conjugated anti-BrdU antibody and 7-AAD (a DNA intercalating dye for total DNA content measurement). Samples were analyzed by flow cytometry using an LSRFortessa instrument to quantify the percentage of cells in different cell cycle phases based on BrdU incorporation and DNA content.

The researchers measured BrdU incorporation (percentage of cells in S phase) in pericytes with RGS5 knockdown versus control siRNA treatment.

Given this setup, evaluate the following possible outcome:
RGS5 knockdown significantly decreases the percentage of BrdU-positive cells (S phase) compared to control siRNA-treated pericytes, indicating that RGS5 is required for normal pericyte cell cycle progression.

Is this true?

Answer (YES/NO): YES